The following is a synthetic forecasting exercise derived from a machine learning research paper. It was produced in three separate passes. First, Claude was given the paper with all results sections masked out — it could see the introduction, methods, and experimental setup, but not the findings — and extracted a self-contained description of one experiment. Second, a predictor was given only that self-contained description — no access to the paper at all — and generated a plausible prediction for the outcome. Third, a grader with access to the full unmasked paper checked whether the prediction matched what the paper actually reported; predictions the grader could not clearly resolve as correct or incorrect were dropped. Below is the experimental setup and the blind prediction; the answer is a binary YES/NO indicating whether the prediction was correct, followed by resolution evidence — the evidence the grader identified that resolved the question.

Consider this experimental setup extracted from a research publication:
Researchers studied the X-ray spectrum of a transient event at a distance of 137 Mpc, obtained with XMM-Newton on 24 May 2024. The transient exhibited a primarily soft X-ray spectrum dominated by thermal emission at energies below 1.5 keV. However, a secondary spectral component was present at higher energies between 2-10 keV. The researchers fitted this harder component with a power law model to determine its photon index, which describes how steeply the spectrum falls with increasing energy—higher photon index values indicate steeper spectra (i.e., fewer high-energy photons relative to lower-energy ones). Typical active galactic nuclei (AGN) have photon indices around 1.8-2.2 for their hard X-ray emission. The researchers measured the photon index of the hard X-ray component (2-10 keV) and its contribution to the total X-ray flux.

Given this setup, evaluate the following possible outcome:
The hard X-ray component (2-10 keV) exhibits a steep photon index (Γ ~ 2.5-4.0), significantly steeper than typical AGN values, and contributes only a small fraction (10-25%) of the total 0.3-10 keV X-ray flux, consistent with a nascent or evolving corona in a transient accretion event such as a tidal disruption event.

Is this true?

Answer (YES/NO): NO